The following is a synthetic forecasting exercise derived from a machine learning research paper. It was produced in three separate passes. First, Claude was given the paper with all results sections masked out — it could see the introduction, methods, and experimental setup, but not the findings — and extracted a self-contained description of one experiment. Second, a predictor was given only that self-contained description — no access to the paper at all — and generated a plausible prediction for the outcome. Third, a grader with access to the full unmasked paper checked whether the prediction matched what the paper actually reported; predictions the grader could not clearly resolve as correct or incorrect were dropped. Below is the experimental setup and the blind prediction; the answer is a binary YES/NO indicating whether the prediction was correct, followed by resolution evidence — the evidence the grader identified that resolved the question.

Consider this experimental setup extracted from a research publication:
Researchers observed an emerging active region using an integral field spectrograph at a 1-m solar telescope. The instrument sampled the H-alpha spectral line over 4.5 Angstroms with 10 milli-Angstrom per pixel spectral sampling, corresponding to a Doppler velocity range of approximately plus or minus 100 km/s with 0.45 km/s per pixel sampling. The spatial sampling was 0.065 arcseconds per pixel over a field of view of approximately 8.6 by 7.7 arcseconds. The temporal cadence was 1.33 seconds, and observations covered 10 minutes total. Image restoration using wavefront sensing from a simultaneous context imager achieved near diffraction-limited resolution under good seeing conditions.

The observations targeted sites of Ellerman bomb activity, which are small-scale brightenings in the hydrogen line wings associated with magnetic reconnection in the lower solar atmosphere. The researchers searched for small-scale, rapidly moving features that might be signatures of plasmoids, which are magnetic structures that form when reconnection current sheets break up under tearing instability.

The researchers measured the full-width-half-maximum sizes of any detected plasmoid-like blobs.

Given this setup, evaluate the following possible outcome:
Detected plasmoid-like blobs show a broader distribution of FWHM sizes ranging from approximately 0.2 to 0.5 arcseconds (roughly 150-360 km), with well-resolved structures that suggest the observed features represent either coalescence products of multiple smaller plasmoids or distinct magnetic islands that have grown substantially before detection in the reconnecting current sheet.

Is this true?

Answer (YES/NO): NO